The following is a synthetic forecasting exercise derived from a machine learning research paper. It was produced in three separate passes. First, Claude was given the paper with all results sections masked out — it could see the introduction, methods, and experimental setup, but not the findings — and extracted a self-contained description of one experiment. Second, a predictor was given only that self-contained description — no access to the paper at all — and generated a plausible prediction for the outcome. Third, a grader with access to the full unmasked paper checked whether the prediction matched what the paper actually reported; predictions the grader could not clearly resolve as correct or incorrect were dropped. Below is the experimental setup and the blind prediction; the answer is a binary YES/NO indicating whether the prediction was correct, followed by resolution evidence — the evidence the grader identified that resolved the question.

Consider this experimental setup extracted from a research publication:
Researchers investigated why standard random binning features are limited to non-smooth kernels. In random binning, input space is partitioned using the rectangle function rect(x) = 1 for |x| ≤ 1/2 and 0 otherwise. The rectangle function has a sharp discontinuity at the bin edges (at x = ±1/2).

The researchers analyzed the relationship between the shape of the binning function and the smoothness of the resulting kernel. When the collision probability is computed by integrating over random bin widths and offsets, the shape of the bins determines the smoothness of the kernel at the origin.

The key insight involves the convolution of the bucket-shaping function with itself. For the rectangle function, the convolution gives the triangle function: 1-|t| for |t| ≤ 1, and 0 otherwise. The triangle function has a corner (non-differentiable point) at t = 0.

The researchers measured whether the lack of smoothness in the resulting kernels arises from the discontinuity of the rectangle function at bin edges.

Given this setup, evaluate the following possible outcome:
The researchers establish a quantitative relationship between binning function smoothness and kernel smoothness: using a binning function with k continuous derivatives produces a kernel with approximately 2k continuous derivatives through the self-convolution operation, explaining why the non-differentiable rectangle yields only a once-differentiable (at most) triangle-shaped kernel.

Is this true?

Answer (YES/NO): NO